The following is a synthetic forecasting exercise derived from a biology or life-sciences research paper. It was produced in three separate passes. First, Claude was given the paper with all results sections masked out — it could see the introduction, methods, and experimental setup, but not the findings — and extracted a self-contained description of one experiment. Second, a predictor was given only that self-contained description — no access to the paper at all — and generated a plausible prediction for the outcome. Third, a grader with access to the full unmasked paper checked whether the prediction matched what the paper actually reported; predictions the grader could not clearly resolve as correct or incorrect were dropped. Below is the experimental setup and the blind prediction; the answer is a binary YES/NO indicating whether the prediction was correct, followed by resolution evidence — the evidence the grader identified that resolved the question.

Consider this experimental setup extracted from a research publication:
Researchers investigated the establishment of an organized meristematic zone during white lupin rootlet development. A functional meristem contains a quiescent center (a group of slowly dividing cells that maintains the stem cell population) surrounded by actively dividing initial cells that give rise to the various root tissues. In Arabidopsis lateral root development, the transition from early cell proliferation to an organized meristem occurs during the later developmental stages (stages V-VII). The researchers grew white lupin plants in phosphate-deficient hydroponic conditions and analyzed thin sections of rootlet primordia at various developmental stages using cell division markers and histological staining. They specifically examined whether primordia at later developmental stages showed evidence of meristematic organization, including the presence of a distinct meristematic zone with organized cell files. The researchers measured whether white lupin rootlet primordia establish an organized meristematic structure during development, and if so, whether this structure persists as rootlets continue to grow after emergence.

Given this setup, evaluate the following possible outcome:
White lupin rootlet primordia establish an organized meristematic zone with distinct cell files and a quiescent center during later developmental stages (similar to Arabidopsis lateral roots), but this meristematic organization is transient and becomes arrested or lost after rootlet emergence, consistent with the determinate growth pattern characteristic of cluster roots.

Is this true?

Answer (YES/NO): NO